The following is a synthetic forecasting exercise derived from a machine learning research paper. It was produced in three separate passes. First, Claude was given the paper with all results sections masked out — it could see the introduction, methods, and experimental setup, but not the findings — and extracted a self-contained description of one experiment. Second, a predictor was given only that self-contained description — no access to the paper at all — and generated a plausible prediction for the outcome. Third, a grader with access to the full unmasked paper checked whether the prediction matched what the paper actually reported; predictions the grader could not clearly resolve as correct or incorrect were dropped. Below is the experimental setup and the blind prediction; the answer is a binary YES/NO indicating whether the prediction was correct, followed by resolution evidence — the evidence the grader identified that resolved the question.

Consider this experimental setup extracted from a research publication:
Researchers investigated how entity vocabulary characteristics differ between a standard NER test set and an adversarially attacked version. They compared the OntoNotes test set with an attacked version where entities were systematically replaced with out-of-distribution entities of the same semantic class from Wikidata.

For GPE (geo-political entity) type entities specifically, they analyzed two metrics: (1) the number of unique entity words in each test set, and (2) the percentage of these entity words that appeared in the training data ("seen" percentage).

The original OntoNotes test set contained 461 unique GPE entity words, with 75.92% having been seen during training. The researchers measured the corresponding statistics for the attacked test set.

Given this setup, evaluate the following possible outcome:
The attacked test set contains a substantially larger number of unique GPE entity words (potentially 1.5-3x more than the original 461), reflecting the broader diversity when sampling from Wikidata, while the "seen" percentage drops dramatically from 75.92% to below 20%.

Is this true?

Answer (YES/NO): YES